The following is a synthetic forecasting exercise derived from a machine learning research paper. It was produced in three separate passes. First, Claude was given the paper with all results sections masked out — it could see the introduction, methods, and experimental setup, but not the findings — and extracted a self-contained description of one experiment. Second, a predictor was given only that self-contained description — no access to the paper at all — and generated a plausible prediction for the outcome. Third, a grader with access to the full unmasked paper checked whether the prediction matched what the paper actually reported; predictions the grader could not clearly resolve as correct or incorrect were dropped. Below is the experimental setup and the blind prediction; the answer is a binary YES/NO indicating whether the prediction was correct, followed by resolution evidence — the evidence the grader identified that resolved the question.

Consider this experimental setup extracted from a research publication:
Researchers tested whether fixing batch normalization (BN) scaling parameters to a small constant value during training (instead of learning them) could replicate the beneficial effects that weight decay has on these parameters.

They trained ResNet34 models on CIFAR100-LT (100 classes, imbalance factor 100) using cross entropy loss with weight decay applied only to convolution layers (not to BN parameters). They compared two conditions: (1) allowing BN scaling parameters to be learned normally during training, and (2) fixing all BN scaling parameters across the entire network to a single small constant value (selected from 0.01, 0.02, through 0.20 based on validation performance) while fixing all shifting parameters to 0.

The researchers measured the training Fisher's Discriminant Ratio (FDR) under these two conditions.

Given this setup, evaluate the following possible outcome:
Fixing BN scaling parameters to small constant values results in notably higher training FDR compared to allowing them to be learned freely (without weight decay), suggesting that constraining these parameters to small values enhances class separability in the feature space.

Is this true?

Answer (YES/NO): YES